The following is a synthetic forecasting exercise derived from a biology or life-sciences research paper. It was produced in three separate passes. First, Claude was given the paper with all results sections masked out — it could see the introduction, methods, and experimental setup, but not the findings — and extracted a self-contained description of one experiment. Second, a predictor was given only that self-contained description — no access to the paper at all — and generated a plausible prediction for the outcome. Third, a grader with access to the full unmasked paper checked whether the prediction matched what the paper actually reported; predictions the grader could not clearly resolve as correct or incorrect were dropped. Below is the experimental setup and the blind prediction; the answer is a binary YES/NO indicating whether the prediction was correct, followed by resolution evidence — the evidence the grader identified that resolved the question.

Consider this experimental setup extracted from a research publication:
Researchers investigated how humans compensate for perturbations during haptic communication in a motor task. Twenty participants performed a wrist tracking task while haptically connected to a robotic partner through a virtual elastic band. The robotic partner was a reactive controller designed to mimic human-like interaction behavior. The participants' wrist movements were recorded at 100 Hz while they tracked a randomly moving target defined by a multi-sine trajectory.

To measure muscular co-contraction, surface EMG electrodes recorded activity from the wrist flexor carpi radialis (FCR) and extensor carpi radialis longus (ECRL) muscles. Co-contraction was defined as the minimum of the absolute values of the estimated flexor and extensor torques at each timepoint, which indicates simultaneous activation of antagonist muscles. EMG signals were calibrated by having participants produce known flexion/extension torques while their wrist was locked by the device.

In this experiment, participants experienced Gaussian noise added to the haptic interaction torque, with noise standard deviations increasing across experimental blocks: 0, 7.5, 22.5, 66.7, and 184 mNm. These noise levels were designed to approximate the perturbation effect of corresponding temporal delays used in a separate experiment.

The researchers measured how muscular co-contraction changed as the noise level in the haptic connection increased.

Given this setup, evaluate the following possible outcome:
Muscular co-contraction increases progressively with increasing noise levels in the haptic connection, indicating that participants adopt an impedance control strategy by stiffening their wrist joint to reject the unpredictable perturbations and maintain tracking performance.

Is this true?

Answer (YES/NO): YES